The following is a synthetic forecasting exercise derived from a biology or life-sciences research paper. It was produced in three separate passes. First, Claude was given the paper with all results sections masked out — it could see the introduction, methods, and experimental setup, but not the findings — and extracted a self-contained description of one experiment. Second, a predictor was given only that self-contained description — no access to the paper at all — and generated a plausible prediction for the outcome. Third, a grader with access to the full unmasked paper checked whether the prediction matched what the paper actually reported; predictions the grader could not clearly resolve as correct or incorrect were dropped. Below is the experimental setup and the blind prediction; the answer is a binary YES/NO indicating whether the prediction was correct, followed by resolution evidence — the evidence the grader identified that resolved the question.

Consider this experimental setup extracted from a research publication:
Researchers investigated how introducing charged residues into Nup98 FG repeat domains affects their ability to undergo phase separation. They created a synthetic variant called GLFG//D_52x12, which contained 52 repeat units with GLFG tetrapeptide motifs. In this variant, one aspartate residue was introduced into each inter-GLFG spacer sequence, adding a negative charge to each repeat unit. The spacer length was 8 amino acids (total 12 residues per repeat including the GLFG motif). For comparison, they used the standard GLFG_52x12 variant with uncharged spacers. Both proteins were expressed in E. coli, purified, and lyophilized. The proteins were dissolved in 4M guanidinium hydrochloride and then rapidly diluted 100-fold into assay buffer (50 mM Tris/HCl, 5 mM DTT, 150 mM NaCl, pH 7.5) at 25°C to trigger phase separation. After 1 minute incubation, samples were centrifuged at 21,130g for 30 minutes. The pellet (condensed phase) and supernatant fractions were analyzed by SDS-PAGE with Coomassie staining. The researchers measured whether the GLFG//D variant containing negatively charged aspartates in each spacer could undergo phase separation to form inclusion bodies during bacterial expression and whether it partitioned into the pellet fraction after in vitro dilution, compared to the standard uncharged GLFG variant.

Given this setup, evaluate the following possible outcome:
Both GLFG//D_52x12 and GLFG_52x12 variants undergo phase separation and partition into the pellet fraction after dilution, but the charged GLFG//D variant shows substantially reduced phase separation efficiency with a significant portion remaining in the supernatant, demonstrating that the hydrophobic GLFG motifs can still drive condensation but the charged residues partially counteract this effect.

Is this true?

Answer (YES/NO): NO